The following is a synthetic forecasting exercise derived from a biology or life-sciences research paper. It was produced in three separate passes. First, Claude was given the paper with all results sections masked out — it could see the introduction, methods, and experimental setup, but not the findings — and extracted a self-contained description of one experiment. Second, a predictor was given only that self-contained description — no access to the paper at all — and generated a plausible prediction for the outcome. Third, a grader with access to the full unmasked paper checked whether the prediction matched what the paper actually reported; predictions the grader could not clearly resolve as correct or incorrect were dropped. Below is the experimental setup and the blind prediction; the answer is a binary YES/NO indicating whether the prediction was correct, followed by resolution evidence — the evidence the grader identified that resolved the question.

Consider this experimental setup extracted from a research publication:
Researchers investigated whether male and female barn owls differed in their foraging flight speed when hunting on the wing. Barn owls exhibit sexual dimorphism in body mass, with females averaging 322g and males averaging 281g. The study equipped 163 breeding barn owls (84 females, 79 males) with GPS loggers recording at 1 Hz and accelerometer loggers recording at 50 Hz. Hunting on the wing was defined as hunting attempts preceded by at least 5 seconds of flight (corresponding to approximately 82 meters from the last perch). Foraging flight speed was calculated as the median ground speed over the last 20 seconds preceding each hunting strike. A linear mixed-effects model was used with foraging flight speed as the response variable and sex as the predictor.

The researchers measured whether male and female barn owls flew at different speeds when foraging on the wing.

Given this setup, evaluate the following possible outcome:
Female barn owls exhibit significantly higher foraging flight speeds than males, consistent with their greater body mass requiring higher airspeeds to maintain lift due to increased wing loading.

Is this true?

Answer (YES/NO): YES